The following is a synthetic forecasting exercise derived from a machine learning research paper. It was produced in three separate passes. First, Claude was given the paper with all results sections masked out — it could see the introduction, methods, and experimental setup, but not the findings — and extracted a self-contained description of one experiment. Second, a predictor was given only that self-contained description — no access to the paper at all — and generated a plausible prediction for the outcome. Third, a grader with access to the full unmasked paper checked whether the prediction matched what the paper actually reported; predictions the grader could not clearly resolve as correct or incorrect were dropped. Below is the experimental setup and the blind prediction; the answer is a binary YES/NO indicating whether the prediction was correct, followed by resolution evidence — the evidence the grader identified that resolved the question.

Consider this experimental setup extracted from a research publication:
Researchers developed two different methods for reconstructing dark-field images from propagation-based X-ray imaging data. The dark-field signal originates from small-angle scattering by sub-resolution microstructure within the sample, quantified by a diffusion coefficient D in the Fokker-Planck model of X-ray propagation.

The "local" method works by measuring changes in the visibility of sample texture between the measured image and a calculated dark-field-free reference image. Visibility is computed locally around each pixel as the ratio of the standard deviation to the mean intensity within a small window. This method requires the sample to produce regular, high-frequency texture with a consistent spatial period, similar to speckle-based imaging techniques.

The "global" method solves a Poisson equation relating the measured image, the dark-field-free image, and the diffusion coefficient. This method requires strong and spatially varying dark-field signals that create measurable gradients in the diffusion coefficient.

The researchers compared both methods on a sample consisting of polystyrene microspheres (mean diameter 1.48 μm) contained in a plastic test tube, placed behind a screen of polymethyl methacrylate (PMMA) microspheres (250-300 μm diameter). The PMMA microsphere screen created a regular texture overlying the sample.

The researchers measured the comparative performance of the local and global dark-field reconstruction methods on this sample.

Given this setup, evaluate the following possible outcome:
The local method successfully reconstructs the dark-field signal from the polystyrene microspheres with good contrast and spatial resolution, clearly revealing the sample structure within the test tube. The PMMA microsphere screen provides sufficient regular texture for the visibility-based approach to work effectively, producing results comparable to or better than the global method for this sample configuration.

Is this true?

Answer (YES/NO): NO